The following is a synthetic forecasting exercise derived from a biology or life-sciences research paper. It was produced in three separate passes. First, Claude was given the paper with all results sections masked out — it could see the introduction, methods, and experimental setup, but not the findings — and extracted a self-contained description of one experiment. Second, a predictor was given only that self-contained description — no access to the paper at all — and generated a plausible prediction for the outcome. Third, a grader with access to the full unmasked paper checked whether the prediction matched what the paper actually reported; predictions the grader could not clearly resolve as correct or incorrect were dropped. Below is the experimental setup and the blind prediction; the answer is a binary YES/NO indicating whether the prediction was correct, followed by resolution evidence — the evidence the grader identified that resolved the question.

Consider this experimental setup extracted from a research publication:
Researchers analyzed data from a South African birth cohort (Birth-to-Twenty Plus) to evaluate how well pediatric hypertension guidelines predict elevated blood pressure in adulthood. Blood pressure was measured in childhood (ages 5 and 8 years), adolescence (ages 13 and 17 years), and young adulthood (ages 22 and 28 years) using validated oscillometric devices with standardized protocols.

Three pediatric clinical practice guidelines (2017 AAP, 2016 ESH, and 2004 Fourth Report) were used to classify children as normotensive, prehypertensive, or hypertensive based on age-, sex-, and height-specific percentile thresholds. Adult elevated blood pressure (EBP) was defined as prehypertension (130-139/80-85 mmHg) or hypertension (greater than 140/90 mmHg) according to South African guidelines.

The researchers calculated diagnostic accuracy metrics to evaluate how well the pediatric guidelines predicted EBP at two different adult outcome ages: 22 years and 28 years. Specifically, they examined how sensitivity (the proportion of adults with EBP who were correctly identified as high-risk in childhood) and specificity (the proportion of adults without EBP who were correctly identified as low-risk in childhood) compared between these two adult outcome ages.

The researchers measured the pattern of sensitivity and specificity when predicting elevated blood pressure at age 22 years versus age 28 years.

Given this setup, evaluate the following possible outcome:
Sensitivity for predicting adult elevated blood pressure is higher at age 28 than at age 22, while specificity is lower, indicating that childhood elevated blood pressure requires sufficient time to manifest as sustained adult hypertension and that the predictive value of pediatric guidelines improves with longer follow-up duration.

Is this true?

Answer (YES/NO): YES